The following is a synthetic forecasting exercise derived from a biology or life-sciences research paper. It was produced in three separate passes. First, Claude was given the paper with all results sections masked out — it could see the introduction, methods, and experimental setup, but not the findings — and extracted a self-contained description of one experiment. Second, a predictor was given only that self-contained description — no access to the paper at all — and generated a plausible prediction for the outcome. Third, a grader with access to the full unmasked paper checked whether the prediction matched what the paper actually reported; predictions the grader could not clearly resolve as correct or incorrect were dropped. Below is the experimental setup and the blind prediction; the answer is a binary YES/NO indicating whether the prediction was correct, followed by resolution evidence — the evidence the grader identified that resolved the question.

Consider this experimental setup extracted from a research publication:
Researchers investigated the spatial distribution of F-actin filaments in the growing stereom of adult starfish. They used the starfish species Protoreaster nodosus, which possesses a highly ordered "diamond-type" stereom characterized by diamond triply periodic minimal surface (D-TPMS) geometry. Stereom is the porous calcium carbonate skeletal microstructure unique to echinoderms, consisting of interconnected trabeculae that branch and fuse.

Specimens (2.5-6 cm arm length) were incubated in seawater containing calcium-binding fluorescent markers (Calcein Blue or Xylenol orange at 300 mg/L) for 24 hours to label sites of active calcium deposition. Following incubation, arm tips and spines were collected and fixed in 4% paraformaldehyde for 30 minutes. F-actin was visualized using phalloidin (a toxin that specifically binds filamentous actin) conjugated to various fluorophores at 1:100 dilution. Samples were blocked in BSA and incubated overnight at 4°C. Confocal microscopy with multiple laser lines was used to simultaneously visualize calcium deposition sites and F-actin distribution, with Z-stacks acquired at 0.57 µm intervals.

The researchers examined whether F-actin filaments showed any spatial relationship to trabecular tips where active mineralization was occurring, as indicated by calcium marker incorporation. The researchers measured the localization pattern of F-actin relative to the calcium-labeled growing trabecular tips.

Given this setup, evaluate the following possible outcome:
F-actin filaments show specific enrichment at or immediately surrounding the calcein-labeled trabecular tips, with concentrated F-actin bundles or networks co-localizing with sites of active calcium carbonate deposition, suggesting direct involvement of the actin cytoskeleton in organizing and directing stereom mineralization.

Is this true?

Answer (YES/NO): YES